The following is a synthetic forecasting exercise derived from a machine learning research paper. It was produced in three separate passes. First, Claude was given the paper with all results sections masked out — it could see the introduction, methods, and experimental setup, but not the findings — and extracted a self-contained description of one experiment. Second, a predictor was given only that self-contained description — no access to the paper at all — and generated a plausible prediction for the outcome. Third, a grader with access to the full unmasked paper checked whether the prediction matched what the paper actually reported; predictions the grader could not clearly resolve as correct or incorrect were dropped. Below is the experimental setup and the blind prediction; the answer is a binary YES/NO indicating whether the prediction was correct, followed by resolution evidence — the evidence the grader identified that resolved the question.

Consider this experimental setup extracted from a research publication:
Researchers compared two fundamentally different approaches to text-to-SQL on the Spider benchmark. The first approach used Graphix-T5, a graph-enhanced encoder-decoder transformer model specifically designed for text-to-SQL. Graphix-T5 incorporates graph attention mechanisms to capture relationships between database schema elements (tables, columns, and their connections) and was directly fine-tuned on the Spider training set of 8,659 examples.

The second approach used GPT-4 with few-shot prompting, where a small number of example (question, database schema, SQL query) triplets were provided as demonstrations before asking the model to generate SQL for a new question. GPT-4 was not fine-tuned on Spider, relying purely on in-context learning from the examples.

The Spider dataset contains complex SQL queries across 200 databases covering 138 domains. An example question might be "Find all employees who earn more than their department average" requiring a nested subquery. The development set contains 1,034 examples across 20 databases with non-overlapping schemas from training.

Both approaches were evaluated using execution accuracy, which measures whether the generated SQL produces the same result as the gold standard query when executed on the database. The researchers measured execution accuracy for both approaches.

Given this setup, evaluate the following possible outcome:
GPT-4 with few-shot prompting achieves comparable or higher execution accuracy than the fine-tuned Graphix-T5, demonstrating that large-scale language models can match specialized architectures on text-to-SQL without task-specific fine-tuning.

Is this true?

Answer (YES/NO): NO